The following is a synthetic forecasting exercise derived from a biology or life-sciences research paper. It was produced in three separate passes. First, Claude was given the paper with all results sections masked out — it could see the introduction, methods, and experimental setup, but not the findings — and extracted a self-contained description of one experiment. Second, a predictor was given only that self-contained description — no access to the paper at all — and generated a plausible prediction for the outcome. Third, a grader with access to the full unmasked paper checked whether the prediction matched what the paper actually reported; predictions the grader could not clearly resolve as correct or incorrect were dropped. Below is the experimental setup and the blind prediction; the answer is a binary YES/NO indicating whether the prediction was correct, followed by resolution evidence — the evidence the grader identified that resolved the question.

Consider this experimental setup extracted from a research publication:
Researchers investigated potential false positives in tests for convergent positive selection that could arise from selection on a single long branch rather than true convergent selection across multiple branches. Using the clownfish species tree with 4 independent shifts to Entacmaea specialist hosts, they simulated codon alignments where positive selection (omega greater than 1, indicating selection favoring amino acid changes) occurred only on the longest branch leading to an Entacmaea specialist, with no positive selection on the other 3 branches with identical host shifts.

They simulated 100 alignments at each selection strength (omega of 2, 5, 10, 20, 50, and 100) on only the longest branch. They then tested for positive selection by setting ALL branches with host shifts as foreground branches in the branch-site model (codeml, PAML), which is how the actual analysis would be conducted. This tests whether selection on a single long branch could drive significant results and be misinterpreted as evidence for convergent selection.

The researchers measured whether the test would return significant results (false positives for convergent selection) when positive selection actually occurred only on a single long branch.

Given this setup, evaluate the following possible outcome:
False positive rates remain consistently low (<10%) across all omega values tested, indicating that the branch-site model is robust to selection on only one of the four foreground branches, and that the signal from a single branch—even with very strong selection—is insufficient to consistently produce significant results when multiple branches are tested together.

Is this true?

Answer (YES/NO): NO